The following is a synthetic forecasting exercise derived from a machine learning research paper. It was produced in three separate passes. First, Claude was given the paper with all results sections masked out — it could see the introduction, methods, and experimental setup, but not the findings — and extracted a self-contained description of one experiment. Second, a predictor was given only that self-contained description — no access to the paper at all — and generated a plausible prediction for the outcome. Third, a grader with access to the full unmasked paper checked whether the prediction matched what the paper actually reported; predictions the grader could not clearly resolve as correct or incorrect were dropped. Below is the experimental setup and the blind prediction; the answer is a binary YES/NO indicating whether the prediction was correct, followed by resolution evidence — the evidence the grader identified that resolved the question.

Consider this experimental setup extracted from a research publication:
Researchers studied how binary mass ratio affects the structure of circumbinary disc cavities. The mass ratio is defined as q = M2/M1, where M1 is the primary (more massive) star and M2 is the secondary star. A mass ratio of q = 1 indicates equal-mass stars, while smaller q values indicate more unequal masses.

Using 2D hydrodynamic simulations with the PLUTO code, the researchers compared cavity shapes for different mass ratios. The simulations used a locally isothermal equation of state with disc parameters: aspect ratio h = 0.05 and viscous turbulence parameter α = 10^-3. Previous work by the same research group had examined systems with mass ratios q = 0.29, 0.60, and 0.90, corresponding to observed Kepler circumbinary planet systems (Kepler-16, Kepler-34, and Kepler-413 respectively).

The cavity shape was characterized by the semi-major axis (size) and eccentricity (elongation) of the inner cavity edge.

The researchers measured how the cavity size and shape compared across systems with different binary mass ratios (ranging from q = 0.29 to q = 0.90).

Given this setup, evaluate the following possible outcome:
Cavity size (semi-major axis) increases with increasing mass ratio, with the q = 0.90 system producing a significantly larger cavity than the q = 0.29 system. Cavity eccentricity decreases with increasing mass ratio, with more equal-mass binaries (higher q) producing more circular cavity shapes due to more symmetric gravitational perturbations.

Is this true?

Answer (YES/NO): NO